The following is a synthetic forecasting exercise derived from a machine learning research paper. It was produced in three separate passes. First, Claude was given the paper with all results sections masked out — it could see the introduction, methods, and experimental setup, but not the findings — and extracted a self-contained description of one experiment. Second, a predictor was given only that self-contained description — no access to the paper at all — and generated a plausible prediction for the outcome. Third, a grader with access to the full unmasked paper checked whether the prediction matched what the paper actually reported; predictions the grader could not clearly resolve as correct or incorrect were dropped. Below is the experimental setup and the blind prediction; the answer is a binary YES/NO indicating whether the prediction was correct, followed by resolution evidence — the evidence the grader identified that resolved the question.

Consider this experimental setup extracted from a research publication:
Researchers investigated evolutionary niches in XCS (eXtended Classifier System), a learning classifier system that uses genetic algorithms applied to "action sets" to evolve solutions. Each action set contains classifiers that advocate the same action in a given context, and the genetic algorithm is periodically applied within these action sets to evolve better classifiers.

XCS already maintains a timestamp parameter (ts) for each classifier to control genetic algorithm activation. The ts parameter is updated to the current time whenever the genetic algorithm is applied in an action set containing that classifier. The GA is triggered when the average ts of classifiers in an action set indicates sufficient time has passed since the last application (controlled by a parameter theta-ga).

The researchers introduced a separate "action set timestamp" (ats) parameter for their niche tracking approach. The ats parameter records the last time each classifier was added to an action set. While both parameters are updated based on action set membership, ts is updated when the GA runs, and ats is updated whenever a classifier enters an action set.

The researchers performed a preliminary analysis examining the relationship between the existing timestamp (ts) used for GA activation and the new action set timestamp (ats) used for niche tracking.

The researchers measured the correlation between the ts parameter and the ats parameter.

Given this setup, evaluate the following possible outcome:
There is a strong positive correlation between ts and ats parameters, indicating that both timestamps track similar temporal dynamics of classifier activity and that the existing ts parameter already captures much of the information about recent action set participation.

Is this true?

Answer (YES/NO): YES